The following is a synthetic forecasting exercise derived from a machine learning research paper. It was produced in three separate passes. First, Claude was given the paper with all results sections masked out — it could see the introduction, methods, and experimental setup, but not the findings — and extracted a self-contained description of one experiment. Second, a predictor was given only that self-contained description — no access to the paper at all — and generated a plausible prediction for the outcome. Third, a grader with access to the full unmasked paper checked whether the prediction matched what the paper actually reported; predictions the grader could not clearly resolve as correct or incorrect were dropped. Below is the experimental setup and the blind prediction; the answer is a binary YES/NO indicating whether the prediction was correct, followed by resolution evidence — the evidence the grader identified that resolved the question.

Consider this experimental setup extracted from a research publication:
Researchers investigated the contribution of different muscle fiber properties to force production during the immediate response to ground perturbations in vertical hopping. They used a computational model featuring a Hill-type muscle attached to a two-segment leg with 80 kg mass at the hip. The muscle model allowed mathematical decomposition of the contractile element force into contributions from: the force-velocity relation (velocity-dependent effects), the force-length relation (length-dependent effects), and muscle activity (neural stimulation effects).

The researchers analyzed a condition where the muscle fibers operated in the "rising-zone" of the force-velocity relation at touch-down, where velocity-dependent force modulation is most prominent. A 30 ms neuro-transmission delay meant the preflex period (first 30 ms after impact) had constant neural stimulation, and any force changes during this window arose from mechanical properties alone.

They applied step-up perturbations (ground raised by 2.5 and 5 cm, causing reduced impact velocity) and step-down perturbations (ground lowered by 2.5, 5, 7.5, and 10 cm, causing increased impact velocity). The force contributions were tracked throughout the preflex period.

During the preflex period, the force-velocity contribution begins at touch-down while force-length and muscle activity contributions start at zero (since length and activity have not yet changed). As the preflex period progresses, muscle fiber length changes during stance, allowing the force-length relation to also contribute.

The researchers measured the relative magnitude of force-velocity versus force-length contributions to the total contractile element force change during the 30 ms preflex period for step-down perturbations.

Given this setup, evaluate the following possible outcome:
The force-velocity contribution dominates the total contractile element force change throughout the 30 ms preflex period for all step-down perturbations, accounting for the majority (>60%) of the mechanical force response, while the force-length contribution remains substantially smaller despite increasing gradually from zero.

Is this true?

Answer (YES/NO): NO